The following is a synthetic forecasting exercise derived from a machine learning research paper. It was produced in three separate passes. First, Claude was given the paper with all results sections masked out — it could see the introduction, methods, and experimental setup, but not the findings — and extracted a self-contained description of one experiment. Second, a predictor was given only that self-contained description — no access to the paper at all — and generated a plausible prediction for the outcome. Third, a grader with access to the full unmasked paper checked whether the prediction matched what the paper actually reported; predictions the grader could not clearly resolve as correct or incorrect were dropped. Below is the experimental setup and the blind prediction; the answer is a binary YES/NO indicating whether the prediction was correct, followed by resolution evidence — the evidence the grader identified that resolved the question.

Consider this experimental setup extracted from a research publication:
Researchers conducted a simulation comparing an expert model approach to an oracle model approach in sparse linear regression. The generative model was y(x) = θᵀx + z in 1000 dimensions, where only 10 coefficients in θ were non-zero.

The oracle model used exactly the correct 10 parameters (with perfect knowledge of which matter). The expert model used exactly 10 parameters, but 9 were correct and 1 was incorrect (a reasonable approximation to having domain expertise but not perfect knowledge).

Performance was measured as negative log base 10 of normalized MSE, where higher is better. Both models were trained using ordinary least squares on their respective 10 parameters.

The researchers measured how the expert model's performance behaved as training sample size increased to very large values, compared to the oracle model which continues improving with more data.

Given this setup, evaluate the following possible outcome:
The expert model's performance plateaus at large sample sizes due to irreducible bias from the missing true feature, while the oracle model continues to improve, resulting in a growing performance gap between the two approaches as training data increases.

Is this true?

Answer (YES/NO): YES